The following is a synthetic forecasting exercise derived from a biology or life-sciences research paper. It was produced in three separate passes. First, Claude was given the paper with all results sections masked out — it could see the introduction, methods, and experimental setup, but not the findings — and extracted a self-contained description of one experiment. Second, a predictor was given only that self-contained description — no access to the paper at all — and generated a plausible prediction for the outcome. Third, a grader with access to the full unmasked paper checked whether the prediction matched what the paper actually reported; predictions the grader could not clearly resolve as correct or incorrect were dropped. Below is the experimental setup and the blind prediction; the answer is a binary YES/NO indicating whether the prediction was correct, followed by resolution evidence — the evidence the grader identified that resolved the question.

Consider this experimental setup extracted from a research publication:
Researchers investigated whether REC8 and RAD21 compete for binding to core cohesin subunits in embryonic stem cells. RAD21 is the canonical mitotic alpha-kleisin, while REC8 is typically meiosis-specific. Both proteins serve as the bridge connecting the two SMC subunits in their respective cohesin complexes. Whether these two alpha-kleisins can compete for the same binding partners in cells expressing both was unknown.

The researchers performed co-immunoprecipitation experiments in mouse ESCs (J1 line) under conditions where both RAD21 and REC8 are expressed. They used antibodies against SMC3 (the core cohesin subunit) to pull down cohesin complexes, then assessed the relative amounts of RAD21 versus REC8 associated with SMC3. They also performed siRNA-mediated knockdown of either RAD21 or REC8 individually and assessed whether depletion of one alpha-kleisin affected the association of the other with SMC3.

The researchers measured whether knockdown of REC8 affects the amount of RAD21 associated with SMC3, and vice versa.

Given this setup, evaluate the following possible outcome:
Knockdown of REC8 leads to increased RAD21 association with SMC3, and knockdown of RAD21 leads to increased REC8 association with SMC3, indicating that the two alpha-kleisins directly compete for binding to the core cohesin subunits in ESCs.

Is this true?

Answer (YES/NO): YES